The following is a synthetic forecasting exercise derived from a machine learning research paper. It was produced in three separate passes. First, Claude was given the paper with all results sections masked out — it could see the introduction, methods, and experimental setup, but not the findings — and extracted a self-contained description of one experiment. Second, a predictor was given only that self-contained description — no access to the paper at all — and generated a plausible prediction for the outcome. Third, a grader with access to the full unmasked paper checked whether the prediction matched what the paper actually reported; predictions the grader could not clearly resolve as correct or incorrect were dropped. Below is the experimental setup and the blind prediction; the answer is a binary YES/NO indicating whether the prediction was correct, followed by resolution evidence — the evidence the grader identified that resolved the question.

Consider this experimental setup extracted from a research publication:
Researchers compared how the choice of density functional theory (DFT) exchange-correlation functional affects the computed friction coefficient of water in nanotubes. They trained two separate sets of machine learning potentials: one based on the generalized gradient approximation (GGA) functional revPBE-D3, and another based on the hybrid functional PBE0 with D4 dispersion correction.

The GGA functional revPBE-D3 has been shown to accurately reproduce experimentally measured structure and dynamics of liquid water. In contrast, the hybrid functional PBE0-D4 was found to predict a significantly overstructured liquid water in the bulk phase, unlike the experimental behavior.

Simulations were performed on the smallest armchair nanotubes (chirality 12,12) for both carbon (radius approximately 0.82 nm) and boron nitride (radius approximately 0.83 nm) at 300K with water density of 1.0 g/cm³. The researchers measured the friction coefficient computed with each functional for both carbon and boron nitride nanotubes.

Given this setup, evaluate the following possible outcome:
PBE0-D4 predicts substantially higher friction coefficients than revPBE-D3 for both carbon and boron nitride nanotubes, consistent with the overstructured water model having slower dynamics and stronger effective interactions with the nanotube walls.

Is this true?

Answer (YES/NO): NO